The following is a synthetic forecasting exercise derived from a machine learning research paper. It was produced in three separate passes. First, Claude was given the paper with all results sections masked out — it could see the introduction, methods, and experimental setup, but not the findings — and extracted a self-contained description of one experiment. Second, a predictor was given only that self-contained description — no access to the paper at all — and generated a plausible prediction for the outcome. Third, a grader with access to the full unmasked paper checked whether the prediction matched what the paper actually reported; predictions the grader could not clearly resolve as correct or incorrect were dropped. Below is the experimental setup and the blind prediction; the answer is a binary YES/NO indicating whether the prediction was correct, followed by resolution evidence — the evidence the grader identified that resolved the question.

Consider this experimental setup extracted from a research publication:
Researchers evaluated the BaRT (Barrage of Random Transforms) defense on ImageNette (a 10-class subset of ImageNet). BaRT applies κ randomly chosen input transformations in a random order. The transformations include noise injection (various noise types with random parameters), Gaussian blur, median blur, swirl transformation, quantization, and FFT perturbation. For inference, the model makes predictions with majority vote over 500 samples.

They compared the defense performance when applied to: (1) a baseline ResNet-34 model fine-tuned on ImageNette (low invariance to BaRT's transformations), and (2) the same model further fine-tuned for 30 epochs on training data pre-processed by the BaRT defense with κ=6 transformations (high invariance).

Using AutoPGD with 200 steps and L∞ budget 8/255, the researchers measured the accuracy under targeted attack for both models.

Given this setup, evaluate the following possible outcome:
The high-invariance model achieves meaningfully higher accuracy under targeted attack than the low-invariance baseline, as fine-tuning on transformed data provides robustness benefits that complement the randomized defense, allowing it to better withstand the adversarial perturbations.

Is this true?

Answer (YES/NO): NO